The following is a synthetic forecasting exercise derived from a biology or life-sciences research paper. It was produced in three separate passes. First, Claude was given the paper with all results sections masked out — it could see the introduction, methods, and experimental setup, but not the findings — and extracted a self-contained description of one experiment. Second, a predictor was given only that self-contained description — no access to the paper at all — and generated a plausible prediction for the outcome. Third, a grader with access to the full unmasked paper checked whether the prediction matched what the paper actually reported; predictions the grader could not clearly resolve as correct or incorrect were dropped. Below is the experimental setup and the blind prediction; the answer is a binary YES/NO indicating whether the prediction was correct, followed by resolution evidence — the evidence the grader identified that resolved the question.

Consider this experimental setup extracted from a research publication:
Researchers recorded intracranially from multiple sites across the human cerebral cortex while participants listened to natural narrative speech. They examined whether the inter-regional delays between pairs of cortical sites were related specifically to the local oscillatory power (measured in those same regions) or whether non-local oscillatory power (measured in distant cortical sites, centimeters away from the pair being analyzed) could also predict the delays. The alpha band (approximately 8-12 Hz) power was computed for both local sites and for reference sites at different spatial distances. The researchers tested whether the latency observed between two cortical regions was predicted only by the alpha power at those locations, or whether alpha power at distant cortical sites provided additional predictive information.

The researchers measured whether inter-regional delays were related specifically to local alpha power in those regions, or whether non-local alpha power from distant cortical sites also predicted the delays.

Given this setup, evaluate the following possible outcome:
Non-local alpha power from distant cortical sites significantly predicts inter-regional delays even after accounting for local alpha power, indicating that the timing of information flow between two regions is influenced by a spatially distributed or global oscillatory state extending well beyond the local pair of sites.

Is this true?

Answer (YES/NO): YES